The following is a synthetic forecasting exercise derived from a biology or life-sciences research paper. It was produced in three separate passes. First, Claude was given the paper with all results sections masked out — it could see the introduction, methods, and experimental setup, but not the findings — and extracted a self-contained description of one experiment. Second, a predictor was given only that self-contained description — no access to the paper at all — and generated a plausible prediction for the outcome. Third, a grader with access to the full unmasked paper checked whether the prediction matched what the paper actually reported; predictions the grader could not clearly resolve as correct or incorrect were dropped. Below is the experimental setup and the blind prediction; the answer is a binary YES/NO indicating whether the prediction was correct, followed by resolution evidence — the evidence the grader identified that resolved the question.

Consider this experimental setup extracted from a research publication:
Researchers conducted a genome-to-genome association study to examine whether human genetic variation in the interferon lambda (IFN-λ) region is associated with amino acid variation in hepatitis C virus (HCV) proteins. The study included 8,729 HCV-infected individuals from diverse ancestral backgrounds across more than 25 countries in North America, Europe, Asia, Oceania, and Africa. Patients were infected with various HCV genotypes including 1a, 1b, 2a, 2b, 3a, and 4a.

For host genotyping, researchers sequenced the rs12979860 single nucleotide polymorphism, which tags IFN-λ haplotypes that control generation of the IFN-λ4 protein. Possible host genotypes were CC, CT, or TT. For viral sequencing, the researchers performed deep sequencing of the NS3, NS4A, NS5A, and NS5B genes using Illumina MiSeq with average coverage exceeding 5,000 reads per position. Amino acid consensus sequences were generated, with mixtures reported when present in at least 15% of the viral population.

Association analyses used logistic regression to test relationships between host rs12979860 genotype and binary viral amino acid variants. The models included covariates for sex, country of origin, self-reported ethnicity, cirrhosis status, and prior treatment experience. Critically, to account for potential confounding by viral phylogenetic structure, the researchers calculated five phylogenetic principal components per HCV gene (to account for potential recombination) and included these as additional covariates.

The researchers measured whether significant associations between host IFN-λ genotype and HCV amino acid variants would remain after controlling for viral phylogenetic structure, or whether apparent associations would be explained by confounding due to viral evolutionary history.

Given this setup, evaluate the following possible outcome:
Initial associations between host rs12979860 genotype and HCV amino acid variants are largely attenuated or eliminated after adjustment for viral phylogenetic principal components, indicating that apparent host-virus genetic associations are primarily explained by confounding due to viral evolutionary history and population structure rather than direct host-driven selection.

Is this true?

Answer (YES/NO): NO